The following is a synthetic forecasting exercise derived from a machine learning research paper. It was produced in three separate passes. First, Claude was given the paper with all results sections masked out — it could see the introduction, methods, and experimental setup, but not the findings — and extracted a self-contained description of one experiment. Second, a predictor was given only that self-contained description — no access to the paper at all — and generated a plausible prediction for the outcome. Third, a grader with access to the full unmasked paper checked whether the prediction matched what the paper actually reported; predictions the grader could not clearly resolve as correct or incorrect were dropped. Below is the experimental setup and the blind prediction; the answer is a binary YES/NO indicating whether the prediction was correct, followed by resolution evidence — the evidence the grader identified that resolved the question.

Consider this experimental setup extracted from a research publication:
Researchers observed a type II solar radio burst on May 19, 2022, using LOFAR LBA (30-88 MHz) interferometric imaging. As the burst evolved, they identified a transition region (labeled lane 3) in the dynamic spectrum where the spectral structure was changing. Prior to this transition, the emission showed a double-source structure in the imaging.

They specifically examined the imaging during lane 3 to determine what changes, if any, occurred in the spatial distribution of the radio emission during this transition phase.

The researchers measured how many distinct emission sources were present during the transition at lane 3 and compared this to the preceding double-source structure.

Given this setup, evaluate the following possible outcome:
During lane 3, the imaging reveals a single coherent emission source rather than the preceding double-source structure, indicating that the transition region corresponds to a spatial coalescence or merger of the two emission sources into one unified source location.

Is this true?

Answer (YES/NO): NO